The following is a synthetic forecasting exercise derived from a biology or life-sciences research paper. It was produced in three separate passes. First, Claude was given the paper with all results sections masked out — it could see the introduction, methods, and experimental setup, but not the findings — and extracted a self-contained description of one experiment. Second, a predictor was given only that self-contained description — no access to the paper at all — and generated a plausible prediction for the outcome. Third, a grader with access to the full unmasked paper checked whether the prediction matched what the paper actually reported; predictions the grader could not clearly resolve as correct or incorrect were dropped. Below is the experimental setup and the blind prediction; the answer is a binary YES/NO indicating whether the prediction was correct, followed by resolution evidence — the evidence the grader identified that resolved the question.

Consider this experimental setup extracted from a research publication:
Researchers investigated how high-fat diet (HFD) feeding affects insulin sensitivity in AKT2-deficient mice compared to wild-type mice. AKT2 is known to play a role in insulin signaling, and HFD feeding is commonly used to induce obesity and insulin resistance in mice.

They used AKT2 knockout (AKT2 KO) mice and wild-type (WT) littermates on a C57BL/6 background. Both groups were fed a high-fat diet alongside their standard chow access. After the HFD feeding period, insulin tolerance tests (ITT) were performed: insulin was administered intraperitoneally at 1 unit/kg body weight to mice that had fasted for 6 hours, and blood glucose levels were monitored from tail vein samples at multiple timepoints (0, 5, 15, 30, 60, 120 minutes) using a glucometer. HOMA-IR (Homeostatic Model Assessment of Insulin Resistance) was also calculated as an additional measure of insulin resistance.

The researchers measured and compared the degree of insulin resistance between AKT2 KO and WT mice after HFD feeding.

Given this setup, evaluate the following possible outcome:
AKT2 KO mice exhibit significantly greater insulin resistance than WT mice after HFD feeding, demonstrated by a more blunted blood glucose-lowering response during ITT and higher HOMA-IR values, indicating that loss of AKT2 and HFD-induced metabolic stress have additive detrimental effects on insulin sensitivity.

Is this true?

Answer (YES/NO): YES